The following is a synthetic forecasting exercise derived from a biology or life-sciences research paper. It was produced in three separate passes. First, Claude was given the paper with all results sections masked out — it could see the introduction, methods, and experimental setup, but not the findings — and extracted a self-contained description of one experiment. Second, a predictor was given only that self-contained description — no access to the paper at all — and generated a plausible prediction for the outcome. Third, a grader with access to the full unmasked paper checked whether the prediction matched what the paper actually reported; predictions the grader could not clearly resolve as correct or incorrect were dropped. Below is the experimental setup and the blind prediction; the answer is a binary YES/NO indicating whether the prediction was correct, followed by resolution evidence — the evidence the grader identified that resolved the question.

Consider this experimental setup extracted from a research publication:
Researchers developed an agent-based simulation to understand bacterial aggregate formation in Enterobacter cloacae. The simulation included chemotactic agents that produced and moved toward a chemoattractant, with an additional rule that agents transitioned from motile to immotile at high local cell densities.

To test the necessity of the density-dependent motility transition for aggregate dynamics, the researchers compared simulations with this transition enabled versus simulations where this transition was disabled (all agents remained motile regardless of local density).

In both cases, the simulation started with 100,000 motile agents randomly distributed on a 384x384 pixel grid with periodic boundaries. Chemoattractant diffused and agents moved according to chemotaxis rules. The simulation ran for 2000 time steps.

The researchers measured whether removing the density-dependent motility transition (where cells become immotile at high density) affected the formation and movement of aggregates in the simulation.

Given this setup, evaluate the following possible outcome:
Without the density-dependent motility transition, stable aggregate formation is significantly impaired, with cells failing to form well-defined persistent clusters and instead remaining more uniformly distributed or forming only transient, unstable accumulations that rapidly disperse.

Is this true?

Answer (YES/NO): NO